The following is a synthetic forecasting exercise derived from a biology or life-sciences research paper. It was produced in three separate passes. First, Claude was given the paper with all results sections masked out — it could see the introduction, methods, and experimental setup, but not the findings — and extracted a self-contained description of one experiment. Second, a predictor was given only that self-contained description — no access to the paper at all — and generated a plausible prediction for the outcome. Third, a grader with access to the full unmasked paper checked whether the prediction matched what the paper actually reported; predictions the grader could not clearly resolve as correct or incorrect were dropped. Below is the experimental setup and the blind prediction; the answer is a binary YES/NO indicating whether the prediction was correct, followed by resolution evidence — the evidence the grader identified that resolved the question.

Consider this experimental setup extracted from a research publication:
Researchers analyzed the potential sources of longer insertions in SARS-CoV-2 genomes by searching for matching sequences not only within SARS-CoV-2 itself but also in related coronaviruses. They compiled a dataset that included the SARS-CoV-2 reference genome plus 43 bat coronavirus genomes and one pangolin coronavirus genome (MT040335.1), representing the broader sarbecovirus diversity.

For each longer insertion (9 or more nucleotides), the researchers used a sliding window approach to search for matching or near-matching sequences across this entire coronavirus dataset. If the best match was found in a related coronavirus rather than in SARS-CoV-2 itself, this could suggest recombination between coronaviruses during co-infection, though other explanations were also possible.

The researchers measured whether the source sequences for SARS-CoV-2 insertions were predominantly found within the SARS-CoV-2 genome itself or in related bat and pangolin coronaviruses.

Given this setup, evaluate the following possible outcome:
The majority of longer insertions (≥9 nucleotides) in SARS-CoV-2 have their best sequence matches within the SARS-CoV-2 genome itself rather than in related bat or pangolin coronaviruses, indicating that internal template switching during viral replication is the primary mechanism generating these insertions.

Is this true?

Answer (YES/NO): YES